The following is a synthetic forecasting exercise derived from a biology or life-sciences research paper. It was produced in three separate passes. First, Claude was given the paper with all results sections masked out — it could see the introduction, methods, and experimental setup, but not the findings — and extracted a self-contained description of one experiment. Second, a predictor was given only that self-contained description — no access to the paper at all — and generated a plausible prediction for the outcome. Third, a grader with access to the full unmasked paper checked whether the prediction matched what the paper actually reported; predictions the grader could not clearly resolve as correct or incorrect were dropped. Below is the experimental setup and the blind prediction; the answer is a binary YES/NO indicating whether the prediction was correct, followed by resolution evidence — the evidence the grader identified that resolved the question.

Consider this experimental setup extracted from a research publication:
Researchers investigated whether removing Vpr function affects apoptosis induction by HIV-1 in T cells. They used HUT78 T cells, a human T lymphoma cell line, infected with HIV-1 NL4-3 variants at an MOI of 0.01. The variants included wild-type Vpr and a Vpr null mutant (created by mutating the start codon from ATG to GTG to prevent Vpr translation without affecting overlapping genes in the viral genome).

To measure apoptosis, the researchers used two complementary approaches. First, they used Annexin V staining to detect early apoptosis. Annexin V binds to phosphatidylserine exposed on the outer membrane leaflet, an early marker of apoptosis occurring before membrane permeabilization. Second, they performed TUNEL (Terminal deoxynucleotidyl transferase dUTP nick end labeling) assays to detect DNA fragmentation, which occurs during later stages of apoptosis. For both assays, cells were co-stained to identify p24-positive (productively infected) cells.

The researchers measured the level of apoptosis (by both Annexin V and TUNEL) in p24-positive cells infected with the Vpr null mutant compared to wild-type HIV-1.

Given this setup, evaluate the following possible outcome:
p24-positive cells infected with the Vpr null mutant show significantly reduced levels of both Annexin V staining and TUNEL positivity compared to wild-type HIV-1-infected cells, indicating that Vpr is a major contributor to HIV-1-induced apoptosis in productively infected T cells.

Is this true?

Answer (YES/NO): NO